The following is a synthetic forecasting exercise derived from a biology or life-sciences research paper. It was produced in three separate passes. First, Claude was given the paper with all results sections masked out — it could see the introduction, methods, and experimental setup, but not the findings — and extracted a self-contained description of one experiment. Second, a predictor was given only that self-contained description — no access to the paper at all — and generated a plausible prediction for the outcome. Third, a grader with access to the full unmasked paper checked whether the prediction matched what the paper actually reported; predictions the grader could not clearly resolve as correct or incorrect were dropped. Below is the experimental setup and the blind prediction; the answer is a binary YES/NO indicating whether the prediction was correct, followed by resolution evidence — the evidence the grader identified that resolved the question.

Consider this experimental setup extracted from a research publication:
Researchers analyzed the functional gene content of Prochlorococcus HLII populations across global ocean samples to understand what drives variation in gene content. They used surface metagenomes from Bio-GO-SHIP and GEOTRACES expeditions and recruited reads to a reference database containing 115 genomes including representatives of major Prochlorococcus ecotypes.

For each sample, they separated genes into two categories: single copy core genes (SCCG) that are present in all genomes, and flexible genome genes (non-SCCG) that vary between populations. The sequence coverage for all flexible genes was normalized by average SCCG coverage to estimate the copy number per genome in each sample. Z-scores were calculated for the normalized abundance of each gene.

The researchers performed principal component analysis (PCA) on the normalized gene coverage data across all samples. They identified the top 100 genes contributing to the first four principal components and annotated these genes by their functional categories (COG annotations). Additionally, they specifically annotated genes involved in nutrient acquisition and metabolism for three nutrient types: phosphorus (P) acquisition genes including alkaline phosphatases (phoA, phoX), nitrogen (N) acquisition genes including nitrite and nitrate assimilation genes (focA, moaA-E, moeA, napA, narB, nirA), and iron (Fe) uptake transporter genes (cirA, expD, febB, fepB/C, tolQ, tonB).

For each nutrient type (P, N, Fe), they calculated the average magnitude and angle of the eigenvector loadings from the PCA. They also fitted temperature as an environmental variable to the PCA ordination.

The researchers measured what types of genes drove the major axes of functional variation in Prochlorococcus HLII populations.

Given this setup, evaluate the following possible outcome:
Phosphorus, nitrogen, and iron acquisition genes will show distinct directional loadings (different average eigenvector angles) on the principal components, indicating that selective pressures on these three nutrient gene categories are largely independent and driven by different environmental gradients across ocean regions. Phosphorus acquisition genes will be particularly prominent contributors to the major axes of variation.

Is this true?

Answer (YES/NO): NO